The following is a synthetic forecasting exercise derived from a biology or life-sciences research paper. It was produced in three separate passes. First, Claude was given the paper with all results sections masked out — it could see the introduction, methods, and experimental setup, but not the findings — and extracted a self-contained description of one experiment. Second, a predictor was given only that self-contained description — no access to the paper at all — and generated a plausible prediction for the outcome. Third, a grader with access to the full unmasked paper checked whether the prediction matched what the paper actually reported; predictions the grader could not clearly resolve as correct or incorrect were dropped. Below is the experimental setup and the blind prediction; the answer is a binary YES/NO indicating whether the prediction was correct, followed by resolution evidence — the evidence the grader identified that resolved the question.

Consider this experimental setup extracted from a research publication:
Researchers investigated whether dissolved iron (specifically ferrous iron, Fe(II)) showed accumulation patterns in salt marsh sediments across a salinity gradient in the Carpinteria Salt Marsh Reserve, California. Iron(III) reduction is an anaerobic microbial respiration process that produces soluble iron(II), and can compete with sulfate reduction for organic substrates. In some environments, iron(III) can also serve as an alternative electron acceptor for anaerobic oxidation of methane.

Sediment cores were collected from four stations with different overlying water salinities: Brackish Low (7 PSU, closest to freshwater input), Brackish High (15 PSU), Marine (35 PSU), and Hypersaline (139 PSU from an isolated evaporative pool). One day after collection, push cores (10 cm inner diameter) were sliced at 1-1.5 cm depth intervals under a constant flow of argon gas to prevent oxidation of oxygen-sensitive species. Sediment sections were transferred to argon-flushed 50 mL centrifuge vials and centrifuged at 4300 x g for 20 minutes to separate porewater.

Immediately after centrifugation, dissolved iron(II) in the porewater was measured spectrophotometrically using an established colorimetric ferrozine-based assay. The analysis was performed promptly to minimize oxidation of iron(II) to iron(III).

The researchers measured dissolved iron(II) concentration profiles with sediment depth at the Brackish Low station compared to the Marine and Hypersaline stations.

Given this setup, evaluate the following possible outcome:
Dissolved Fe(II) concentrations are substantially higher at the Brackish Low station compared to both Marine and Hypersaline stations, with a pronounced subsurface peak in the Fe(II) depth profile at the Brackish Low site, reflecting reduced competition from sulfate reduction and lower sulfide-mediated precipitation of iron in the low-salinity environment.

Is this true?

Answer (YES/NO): NO